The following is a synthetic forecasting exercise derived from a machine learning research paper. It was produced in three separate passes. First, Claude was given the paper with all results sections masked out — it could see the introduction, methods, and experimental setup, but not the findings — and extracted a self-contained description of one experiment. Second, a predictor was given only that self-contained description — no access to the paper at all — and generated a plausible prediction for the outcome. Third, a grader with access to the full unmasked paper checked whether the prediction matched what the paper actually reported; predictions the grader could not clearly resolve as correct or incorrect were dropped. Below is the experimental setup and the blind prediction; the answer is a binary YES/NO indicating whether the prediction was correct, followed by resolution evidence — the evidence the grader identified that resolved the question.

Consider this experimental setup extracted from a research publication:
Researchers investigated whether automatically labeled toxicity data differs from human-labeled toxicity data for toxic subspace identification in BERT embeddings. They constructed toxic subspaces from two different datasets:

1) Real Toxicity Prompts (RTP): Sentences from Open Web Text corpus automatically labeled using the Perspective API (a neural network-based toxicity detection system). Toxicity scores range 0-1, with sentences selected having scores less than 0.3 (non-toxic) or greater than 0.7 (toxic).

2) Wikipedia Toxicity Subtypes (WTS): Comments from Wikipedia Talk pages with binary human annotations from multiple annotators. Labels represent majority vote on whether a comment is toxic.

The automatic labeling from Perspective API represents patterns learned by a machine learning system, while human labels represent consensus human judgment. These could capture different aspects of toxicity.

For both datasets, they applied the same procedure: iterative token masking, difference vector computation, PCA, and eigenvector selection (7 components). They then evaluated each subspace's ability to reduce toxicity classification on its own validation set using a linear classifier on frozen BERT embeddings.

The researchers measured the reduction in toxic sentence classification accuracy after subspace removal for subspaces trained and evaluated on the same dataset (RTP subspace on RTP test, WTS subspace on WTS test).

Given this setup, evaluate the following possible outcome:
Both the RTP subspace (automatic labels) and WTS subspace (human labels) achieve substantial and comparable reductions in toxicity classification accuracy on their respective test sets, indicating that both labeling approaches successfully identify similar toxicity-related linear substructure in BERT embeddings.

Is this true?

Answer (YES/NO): YES